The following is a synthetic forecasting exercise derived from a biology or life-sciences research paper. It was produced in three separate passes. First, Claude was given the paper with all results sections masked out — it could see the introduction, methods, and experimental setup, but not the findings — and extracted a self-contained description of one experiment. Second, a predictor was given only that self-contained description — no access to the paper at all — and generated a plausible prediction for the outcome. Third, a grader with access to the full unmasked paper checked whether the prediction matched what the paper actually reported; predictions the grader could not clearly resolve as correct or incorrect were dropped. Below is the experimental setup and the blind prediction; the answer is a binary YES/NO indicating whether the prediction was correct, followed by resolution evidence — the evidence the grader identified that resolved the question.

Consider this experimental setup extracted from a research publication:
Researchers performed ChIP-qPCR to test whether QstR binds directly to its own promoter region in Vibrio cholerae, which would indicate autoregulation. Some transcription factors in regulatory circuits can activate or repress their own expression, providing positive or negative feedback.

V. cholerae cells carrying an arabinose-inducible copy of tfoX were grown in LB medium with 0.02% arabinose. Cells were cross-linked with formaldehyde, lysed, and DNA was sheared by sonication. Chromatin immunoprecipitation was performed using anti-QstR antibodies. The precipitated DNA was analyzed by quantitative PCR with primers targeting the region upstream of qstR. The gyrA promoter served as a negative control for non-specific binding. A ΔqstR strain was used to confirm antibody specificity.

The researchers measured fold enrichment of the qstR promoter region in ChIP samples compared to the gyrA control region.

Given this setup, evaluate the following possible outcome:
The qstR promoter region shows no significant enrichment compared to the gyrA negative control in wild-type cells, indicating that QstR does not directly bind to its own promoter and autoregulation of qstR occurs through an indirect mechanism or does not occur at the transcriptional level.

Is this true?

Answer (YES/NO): NO